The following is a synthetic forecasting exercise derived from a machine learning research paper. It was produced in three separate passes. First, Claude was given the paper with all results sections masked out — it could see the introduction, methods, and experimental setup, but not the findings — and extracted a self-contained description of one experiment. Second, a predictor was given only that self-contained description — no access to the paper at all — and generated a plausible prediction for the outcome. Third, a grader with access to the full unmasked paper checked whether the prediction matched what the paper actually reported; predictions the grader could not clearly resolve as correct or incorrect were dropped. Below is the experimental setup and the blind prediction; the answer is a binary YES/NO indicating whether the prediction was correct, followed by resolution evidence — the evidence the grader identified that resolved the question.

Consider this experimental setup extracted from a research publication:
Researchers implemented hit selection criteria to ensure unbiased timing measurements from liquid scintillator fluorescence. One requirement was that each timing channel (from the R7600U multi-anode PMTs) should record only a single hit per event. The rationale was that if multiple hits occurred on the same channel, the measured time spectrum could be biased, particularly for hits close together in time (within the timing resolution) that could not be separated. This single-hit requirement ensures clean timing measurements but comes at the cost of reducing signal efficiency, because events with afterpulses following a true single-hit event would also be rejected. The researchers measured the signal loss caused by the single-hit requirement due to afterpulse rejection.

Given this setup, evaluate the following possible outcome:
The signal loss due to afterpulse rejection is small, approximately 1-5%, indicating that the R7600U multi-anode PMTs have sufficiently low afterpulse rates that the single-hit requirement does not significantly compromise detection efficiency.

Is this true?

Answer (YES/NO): YES